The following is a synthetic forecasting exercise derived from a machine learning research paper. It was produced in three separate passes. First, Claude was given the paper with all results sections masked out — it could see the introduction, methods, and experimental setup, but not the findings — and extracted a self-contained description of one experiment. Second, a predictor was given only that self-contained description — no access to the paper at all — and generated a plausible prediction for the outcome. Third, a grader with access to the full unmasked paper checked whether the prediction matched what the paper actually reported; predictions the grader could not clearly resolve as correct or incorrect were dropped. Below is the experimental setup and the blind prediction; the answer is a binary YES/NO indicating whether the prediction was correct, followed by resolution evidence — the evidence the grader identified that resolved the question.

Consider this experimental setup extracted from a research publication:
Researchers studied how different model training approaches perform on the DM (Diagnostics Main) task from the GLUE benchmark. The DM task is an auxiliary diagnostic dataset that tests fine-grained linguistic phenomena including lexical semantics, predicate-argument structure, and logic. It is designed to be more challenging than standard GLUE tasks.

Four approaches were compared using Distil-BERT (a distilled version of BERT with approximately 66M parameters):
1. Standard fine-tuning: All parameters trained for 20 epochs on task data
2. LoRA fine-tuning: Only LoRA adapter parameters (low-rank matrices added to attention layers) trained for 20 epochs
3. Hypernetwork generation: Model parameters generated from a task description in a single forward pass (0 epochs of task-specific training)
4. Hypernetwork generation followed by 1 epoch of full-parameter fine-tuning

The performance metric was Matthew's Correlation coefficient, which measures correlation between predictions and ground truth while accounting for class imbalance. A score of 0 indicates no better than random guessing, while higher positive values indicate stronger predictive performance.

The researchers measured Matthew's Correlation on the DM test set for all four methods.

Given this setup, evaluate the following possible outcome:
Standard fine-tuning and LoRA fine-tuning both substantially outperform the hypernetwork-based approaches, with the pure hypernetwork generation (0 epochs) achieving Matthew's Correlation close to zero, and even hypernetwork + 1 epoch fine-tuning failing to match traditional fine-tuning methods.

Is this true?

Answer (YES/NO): NO